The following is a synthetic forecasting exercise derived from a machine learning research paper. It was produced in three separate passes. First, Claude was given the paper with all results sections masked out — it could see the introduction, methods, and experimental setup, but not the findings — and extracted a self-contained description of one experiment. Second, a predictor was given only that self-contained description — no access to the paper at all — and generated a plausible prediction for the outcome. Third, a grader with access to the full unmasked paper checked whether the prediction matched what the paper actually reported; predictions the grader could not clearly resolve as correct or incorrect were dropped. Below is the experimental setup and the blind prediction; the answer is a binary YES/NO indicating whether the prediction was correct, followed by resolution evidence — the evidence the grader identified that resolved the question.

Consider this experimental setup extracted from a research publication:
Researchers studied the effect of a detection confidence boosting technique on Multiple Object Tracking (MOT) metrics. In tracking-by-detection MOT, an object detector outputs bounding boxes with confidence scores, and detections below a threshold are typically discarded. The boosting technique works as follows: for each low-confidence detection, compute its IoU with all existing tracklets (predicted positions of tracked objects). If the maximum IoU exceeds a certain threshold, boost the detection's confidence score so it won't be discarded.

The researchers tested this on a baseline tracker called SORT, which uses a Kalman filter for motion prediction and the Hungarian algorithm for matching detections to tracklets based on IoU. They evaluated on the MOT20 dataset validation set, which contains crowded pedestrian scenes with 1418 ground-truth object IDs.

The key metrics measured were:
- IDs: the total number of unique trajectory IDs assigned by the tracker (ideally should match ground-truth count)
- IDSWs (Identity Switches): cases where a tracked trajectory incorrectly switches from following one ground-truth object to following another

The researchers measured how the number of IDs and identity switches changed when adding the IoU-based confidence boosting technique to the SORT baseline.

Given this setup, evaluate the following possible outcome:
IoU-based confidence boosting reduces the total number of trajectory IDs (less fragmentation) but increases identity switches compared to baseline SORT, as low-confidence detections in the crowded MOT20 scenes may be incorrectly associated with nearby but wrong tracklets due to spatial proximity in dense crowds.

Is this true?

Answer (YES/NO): NO